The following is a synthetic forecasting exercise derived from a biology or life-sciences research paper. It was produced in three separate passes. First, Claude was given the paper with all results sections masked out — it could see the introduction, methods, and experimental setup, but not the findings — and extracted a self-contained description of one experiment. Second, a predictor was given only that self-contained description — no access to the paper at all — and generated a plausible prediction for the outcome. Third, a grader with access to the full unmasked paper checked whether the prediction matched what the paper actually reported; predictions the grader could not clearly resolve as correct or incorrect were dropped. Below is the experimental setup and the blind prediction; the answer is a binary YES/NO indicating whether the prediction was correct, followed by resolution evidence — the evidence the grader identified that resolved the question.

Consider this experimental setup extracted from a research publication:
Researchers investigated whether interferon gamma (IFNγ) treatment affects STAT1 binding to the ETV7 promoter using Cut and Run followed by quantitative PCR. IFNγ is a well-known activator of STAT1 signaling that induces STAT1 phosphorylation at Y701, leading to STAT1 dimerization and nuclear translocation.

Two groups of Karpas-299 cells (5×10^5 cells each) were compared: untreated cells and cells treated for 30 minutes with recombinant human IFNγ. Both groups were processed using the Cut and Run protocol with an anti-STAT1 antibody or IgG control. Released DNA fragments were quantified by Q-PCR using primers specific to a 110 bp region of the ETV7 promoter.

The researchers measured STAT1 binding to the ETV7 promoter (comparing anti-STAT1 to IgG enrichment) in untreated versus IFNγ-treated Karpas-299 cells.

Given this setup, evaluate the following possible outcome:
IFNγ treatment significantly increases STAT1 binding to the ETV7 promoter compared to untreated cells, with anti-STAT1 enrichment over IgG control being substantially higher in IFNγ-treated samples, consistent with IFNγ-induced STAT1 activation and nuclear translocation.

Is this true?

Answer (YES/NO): YES